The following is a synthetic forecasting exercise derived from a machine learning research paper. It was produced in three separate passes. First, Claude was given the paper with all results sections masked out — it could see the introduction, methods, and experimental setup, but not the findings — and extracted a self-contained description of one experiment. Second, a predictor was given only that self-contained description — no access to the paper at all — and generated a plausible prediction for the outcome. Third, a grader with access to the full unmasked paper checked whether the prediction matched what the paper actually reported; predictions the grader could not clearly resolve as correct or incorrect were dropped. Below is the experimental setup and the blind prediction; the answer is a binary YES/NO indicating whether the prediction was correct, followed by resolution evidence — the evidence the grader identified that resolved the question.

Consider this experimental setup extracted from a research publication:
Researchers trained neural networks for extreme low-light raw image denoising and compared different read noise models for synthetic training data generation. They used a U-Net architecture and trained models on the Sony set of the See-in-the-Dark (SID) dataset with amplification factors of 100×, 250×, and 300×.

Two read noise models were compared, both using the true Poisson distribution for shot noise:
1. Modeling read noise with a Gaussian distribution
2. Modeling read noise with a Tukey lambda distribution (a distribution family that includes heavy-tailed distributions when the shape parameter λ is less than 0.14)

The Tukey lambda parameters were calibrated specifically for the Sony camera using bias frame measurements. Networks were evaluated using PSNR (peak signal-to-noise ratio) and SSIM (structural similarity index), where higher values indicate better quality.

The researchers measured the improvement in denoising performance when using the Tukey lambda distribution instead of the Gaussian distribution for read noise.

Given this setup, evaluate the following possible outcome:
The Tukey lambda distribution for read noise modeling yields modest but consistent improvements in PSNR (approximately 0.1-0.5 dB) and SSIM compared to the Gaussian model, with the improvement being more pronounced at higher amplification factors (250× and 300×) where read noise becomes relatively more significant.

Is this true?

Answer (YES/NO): NO